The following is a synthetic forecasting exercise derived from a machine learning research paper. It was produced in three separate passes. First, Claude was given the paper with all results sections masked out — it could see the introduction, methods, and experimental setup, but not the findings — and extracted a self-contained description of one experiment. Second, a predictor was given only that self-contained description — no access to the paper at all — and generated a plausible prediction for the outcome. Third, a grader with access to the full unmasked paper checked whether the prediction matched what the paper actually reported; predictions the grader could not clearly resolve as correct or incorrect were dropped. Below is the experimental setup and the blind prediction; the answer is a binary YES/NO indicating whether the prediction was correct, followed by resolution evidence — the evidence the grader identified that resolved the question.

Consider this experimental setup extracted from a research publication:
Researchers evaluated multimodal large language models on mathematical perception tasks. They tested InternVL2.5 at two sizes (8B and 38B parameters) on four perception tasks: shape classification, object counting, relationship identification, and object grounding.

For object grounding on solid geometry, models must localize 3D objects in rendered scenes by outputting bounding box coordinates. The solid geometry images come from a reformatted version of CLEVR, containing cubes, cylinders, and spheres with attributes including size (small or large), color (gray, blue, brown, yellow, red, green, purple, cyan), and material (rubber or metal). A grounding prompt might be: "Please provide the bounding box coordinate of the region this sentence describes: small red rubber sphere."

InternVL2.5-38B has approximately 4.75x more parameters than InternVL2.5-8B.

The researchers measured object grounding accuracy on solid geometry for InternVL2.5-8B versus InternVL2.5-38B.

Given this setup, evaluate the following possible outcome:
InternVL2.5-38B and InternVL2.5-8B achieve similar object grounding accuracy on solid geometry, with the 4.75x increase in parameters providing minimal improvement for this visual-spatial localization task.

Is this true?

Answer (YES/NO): NO